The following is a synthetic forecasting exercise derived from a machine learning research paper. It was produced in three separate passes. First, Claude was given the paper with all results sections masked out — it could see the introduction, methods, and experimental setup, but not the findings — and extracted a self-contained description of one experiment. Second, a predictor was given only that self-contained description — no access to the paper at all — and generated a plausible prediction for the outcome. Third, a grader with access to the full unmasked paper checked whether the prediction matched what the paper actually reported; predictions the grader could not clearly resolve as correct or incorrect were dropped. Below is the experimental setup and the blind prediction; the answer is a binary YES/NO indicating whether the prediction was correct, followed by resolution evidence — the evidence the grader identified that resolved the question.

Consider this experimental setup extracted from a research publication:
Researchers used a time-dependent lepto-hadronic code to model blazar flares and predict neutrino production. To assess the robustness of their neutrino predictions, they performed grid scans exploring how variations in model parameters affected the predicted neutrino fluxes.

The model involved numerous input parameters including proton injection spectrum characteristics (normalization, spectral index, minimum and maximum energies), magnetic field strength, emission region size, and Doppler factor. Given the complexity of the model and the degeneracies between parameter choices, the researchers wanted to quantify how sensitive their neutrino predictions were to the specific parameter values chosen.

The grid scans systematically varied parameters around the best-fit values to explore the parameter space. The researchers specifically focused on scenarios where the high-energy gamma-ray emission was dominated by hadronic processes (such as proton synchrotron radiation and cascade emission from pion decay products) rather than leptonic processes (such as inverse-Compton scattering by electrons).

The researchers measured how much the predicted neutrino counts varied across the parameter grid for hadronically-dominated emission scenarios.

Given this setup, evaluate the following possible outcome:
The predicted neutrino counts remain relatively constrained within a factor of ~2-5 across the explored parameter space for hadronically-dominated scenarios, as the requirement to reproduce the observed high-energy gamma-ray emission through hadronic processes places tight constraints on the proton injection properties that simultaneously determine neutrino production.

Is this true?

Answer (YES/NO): NO